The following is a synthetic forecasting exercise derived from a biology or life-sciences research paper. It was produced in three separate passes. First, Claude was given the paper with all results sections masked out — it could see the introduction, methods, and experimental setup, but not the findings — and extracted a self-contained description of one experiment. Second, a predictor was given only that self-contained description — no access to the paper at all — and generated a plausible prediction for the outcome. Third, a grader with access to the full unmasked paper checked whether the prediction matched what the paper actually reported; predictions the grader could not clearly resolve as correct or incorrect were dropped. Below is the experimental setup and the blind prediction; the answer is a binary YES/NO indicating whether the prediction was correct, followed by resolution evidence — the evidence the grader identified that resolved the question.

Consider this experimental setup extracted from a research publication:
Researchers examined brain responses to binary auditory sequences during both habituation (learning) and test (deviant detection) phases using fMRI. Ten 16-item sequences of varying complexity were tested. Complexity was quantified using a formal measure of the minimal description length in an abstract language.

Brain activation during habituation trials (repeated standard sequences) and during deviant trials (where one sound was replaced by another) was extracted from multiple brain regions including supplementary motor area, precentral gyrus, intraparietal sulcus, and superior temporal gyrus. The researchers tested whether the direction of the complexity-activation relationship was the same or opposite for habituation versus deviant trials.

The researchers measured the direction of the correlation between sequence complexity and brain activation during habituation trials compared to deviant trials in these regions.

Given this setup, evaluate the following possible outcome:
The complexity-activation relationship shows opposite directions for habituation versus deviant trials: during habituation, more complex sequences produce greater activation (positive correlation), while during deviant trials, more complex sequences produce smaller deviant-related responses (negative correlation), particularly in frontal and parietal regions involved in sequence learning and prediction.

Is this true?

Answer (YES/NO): YES